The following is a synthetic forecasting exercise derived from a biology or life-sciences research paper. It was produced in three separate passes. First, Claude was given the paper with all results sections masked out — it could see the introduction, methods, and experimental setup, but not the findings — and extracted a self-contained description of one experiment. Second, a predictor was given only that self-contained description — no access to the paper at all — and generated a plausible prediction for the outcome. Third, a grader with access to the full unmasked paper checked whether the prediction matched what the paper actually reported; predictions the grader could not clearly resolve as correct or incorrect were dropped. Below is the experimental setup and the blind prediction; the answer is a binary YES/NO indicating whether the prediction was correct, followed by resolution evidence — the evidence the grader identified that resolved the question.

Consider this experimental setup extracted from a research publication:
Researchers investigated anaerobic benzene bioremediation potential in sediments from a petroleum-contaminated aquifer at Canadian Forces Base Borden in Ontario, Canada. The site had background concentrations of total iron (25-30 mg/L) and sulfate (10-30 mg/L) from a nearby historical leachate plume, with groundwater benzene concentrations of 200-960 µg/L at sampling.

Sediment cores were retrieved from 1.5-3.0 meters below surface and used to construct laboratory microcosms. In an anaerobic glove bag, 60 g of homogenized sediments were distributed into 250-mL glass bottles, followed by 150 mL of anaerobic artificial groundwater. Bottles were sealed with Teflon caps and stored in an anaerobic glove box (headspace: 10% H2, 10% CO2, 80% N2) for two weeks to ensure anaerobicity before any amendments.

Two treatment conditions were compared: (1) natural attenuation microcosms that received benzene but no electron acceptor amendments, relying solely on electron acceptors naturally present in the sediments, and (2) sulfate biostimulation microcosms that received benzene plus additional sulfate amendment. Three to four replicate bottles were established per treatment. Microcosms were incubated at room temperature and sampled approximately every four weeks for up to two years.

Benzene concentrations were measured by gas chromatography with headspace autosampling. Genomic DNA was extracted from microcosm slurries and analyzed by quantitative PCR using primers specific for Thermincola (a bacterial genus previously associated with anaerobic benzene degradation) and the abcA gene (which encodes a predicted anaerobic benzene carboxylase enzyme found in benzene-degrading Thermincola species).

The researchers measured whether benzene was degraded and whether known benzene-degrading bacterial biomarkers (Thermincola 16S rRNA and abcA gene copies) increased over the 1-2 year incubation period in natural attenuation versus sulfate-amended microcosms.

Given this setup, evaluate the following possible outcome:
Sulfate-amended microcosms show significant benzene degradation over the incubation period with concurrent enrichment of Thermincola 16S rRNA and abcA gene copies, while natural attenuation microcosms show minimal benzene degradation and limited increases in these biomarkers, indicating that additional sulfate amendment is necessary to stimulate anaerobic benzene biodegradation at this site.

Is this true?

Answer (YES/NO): NO